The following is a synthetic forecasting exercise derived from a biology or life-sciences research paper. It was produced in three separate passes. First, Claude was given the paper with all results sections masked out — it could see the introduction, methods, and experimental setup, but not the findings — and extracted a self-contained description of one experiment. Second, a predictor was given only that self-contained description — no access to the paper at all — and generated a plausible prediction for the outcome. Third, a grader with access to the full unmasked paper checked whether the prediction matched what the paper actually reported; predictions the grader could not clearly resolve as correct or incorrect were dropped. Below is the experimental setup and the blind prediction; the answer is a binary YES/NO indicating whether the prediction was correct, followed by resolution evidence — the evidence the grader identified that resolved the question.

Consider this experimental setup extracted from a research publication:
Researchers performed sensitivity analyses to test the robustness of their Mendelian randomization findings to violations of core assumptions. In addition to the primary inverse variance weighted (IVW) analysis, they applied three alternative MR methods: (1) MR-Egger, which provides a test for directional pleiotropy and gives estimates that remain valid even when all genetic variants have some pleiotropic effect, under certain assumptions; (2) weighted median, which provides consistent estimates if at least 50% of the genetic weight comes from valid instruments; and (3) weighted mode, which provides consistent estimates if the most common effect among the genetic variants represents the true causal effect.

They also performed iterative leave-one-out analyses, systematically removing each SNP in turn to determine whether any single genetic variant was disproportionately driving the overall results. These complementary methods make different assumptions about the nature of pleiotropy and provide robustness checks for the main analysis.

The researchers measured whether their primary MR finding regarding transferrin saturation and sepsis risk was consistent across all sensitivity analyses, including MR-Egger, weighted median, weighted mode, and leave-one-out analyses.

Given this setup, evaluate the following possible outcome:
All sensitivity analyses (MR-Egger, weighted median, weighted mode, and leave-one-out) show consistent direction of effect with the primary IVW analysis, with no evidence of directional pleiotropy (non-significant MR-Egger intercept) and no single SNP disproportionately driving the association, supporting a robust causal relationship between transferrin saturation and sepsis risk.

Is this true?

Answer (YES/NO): YES